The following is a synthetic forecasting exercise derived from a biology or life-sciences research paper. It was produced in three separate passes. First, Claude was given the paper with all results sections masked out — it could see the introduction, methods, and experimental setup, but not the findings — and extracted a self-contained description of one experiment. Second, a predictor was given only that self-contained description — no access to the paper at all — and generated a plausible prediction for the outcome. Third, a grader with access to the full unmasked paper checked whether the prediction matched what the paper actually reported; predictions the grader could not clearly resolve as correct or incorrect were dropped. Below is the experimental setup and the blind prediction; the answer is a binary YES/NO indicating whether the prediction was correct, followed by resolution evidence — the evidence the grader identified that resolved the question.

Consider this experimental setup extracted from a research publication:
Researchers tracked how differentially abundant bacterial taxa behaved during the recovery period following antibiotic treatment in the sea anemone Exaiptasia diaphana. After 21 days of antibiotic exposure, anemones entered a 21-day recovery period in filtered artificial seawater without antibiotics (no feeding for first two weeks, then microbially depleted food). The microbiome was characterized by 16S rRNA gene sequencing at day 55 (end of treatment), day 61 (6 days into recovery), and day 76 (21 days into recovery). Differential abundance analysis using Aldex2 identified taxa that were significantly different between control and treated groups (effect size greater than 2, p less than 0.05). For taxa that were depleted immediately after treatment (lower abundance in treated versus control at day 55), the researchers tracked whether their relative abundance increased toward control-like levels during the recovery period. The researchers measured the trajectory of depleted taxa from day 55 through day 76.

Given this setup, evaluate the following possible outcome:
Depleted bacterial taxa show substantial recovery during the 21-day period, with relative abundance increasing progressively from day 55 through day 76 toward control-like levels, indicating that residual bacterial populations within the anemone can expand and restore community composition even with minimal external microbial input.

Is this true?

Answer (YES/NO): NO